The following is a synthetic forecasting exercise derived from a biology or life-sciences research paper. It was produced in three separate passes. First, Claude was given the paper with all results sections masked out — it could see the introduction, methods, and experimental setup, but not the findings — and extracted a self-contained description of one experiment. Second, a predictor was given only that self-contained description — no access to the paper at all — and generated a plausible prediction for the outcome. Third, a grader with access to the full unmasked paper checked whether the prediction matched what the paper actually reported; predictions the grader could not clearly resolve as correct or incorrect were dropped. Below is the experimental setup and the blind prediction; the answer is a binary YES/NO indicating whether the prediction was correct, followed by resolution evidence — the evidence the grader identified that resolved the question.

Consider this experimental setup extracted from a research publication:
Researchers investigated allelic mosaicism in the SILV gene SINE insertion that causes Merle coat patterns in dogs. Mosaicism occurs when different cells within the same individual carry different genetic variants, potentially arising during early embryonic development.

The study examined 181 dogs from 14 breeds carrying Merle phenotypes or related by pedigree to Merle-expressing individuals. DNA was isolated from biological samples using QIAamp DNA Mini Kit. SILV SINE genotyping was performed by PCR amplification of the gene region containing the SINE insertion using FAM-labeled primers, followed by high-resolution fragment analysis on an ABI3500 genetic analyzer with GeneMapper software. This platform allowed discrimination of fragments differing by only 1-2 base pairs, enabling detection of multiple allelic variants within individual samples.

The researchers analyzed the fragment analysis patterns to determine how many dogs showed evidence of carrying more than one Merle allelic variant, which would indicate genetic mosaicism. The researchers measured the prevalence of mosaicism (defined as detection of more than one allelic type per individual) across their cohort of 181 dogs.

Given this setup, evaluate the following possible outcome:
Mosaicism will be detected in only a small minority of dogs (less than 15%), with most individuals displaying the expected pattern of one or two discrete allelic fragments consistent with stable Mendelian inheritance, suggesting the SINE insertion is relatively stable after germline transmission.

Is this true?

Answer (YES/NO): NO